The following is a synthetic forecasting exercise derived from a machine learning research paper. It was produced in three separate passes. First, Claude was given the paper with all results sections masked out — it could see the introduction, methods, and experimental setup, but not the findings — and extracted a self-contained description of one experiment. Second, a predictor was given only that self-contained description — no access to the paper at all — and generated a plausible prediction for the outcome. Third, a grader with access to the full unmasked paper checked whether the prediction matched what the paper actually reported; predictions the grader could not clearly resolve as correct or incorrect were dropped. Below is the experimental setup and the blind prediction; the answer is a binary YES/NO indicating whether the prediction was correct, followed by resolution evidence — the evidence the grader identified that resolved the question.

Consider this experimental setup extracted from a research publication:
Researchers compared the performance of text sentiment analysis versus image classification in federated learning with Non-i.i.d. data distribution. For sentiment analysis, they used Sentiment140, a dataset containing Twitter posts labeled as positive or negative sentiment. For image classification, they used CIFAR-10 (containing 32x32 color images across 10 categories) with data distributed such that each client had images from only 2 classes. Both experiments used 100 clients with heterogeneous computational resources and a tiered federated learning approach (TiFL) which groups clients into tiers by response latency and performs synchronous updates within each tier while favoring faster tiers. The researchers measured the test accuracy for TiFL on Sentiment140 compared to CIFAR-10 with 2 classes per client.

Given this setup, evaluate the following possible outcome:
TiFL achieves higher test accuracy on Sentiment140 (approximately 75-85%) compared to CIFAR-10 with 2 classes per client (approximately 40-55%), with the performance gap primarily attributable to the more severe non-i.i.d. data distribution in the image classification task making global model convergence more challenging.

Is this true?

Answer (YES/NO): NO